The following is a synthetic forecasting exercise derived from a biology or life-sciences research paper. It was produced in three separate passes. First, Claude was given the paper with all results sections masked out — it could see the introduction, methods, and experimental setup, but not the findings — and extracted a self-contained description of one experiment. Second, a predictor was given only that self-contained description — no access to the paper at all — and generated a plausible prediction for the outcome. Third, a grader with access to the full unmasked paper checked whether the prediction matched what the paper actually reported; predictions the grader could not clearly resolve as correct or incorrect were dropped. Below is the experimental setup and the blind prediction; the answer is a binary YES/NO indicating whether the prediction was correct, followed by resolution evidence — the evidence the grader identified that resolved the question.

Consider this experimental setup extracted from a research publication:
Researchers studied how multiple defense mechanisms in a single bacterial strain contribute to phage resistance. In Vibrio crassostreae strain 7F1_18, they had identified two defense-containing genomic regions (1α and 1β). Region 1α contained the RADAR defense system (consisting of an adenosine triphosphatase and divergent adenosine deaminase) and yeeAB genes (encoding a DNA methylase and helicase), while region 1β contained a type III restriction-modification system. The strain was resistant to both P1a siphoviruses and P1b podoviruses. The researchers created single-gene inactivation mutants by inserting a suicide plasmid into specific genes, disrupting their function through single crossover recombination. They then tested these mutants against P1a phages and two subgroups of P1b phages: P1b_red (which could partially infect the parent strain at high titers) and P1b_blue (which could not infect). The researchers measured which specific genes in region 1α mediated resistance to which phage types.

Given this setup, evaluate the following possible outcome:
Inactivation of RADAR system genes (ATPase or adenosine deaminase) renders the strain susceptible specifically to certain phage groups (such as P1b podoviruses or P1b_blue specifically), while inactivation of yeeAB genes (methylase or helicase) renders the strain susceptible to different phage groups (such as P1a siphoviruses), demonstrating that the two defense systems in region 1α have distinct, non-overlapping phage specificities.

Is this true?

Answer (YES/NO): NO